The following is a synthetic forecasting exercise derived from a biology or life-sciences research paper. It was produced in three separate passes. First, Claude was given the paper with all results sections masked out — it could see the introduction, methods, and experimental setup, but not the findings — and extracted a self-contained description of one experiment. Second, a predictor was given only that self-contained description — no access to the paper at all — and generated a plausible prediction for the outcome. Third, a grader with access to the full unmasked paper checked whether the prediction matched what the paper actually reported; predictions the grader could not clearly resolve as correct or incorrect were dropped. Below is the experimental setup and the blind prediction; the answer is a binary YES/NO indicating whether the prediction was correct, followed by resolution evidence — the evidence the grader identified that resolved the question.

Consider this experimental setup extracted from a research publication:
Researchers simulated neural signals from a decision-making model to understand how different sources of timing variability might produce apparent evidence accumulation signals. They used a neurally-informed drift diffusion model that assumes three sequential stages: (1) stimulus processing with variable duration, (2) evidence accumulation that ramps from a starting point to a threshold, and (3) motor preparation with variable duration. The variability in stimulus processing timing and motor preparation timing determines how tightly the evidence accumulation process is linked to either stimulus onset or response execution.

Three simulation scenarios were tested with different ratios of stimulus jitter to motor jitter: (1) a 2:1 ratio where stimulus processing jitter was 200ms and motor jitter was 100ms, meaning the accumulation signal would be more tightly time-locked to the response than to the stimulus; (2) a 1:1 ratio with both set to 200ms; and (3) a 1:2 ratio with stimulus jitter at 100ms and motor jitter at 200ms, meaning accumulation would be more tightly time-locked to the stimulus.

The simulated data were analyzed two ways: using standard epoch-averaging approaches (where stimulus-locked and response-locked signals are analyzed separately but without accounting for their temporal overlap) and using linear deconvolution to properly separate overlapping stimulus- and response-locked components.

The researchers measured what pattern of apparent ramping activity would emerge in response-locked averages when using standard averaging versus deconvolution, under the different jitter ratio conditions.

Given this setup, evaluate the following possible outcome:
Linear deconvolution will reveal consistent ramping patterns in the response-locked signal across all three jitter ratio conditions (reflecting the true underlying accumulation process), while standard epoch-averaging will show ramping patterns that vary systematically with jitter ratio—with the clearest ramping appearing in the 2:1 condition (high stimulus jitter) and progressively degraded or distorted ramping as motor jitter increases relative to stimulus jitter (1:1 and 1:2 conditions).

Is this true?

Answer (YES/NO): NO